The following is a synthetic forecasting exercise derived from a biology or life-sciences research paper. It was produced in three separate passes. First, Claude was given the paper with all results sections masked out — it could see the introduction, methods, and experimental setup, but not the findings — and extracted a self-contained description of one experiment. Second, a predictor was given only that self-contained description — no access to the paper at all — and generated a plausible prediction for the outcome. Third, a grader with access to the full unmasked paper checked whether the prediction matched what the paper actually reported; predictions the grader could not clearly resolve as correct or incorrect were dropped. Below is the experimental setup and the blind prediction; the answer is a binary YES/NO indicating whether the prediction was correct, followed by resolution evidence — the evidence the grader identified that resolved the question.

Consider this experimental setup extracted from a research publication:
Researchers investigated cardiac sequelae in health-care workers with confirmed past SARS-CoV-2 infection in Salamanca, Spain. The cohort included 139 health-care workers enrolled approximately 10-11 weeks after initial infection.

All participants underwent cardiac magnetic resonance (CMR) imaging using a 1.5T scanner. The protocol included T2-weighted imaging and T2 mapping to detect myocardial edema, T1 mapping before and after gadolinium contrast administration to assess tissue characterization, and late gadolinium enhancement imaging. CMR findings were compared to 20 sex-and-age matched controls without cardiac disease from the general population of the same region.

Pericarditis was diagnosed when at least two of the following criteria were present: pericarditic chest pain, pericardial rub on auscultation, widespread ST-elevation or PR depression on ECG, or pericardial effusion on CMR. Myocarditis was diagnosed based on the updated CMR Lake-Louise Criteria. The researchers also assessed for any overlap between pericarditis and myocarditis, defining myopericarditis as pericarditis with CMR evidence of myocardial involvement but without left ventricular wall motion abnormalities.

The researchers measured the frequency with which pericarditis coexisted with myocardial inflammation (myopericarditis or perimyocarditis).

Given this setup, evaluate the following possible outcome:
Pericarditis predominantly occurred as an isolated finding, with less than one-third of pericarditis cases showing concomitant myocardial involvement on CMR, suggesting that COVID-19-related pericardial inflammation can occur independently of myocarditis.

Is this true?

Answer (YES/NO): NO